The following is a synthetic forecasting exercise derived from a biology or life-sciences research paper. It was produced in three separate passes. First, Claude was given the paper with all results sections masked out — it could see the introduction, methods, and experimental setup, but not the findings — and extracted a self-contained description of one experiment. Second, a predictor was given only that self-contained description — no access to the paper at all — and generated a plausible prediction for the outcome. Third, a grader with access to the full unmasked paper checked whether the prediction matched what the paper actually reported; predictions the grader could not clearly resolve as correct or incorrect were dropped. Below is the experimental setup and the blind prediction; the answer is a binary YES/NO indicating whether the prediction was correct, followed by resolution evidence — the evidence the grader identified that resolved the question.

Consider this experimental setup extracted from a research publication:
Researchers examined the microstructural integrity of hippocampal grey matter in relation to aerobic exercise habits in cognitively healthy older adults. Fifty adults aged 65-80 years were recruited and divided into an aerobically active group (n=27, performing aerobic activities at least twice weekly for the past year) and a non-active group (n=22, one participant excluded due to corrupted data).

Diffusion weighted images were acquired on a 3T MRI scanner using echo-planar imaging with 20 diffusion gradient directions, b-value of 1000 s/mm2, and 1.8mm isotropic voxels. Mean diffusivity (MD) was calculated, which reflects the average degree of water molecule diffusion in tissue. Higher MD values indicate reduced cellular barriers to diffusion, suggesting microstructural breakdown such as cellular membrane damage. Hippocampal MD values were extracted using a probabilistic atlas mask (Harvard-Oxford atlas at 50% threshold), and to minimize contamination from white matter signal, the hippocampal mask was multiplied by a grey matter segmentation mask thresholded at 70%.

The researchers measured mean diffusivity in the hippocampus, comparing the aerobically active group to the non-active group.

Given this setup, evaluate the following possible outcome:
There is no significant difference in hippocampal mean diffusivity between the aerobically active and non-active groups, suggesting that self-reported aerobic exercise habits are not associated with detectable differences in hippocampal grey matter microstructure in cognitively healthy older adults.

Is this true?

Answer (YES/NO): NO